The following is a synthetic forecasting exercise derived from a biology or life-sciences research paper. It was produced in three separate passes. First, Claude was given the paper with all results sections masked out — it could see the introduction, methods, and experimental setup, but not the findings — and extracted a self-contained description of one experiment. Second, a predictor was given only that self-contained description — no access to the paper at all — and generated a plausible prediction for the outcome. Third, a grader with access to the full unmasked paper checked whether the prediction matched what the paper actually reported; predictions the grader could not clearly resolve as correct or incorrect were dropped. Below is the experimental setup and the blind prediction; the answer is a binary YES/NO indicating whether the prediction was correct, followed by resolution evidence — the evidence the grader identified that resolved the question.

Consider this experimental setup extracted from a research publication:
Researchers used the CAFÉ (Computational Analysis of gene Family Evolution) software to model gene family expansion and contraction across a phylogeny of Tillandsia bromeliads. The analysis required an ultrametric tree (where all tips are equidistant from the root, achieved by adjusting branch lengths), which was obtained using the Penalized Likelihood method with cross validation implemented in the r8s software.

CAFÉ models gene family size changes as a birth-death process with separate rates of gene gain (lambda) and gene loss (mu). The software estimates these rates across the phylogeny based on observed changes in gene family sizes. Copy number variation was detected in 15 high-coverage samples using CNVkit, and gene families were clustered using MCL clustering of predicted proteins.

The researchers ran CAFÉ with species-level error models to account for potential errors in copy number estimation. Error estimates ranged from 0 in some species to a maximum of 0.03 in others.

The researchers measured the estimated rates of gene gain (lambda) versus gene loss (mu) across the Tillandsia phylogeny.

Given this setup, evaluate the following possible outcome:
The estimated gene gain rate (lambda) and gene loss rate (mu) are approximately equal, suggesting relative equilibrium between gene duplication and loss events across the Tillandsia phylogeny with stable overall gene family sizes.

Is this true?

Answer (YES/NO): NO